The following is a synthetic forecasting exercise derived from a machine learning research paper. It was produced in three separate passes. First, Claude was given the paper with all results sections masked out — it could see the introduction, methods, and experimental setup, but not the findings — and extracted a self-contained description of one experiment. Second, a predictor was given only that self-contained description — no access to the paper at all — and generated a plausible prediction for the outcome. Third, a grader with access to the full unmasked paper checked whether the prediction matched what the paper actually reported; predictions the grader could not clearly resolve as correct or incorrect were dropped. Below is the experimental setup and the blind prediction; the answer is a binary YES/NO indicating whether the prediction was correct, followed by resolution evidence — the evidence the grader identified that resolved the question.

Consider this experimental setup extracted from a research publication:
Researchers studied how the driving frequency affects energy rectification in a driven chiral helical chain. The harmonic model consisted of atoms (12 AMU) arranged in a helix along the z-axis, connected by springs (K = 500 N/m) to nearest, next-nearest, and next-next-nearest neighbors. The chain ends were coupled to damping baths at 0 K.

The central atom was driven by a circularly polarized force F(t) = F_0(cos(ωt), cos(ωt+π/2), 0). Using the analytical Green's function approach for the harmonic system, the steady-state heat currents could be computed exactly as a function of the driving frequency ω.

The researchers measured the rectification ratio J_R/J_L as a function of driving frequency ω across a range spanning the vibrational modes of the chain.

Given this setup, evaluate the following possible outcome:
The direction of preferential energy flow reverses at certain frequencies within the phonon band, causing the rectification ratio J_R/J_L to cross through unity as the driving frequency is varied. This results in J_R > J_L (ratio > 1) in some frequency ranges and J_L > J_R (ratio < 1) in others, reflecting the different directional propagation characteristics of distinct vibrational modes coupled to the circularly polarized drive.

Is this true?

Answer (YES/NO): YES